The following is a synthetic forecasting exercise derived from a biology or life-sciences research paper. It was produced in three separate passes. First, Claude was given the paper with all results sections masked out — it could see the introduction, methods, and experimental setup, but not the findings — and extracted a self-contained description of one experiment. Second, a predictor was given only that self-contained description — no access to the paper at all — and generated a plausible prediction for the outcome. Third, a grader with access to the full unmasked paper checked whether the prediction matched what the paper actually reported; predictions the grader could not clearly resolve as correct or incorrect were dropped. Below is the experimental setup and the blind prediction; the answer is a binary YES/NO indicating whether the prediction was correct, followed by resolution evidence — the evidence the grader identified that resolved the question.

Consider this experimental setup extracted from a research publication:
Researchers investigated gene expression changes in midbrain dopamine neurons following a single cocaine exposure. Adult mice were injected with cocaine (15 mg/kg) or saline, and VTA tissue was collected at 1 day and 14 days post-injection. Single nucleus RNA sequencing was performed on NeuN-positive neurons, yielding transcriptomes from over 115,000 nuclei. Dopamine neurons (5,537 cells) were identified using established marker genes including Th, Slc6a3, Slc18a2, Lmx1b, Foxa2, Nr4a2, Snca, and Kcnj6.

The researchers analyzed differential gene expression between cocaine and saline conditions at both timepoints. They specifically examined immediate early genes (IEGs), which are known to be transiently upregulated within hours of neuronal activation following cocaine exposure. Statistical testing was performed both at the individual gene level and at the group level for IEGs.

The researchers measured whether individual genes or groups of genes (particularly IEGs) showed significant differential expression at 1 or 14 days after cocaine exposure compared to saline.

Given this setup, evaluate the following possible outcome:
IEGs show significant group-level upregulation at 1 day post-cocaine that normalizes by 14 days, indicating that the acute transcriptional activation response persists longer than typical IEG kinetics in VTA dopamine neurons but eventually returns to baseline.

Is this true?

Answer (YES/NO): NO